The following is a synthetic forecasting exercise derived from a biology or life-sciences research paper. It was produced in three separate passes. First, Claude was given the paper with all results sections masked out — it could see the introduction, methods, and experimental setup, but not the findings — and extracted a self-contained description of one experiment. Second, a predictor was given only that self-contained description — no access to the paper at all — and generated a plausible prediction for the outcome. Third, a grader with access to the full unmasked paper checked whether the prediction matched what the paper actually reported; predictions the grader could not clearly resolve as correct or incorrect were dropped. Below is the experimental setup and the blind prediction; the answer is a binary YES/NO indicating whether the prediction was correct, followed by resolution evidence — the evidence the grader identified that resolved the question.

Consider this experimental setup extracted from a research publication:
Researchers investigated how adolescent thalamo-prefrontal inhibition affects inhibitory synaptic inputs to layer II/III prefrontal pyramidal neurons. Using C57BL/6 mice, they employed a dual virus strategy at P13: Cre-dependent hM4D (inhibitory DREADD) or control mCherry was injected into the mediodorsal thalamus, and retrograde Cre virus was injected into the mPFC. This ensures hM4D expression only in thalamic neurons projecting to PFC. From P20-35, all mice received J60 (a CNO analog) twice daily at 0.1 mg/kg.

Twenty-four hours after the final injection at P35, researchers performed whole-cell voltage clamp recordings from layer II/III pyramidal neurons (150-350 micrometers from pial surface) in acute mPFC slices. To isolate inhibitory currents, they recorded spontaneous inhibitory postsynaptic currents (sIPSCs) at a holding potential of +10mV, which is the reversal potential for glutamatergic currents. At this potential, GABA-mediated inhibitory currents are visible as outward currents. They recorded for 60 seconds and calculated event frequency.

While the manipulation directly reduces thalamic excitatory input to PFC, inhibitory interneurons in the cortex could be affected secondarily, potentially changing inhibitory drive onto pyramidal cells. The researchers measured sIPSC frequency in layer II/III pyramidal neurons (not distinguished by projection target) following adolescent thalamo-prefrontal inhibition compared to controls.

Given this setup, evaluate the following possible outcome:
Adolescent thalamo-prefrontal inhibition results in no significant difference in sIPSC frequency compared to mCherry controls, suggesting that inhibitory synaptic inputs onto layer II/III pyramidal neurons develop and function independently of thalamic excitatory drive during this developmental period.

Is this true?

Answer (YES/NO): YES